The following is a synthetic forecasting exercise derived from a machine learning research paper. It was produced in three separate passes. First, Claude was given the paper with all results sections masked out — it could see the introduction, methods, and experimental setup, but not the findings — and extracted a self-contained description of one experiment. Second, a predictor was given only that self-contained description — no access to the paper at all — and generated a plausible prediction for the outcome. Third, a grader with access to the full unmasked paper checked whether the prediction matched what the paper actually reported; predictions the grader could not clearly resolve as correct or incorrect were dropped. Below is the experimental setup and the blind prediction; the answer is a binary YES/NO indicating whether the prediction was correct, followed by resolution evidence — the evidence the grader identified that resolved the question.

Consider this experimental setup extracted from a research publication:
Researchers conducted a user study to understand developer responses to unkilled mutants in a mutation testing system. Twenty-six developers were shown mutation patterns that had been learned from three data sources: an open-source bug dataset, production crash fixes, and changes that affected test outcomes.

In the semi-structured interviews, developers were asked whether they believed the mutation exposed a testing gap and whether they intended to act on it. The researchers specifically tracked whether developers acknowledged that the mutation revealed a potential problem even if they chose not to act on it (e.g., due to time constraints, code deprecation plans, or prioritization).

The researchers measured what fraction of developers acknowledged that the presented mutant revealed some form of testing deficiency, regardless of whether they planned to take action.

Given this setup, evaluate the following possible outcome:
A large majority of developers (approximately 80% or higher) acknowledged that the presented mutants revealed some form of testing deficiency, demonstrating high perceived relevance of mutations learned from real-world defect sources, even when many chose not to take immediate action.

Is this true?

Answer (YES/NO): YES